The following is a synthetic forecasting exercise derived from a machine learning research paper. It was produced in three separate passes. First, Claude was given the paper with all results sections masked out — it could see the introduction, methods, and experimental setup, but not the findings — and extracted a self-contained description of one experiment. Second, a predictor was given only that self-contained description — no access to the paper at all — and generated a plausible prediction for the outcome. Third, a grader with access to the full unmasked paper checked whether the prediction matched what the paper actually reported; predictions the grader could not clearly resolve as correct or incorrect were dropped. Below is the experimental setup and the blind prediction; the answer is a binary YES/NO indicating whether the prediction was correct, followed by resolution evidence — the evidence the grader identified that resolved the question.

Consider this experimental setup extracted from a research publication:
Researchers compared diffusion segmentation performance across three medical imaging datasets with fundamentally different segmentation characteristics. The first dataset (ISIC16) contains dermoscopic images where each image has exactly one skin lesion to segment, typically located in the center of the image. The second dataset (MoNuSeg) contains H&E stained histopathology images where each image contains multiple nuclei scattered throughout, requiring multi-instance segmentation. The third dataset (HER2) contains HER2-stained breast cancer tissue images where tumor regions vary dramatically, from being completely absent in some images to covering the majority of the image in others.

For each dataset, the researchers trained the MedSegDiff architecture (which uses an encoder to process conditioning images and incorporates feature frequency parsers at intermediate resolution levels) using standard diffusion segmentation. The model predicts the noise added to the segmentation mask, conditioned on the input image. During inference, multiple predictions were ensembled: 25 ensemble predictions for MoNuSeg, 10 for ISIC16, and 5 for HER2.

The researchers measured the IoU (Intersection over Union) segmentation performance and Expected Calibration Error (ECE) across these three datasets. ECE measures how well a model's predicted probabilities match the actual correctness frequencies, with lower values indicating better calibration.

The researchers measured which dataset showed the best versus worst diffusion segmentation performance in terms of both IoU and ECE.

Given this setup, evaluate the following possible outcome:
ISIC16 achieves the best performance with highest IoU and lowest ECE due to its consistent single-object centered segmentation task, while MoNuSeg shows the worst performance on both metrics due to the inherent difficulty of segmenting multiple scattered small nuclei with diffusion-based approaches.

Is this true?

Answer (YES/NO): YES